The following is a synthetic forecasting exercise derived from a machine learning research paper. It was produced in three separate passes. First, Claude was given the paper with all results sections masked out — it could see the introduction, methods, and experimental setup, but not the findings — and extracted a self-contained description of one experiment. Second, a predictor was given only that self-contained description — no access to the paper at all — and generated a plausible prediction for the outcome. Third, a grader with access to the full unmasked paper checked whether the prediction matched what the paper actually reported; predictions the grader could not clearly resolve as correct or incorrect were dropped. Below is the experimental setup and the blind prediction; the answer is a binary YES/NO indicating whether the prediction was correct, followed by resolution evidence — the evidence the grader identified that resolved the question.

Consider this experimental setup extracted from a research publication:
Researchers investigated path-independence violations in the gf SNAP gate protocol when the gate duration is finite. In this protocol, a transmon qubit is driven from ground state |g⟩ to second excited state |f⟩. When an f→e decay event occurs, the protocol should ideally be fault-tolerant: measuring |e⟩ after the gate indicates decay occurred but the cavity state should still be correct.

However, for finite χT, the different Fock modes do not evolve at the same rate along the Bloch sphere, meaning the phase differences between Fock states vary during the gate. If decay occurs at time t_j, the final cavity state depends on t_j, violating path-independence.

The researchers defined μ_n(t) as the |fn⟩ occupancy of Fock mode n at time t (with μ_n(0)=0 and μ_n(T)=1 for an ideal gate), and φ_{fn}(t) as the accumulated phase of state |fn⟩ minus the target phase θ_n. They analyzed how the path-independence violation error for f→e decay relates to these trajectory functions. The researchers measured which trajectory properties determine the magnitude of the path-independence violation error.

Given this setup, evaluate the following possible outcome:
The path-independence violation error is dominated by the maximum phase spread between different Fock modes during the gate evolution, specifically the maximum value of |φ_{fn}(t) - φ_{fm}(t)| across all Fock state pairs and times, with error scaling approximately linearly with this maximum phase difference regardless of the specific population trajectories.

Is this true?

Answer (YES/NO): NO